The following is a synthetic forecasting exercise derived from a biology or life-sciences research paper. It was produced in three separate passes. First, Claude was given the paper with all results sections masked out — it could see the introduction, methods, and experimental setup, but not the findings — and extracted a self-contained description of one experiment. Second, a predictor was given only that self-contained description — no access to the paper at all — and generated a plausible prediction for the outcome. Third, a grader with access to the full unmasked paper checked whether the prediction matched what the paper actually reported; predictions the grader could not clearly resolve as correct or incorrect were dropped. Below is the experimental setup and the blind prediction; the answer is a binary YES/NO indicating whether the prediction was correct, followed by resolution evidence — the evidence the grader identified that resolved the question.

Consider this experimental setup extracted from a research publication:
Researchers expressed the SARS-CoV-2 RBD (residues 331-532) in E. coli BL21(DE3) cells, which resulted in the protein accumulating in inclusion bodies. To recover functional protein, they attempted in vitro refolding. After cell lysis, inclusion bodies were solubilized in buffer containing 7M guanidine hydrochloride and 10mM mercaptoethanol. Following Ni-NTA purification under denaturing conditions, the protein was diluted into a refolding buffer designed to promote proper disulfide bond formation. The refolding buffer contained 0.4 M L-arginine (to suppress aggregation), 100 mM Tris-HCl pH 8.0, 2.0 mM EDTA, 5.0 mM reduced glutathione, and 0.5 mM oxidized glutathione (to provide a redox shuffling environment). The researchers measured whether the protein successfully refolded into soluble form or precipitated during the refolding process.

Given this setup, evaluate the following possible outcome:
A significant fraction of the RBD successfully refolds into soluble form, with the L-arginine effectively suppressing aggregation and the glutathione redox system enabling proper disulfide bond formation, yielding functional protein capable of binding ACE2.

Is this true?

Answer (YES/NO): NO